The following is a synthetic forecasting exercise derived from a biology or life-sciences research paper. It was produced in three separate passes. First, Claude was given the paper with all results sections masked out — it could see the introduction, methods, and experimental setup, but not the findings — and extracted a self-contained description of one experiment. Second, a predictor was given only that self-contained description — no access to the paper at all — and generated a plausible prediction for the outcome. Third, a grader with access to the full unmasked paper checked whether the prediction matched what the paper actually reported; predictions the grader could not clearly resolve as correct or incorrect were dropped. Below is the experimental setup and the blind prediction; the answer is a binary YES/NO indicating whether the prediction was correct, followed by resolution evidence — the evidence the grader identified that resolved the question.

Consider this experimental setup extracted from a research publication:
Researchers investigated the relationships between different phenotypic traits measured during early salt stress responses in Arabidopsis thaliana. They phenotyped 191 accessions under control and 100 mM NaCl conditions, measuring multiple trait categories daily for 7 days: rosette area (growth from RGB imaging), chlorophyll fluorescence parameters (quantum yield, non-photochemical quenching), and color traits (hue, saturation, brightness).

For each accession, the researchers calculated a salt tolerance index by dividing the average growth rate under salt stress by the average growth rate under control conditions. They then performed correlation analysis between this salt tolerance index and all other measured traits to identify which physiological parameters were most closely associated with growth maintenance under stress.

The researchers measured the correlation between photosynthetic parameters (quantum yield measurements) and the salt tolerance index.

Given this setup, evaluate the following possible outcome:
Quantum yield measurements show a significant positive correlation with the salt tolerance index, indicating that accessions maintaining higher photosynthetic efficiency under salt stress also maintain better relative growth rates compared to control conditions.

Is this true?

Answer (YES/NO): NO